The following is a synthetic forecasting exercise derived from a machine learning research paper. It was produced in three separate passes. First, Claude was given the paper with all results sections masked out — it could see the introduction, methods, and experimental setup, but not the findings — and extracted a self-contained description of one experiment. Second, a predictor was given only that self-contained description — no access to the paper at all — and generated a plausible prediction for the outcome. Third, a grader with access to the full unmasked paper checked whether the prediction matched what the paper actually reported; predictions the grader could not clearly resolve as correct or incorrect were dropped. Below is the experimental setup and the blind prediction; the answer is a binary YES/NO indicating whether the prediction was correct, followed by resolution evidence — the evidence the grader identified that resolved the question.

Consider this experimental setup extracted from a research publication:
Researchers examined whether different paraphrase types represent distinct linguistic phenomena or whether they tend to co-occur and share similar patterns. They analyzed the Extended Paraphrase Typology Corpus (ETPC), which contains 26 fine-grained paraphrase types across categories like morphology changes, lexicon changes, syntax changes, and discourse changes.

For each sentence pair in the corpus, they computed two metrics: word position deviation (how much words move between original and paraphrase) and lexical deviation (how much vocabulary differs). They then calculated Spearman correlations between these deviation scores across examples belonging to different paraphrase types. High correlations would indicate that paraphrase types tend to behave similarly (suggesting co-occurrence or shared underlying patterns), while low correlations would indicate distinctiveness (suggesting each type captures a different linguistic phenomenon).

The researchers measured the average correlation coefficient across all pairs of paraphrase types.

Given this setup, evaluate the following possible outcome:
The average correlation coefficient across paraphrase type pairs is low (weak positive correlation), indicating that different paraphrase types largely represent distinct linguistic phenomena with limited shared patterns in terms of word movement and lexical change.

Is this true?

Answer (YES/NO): NO